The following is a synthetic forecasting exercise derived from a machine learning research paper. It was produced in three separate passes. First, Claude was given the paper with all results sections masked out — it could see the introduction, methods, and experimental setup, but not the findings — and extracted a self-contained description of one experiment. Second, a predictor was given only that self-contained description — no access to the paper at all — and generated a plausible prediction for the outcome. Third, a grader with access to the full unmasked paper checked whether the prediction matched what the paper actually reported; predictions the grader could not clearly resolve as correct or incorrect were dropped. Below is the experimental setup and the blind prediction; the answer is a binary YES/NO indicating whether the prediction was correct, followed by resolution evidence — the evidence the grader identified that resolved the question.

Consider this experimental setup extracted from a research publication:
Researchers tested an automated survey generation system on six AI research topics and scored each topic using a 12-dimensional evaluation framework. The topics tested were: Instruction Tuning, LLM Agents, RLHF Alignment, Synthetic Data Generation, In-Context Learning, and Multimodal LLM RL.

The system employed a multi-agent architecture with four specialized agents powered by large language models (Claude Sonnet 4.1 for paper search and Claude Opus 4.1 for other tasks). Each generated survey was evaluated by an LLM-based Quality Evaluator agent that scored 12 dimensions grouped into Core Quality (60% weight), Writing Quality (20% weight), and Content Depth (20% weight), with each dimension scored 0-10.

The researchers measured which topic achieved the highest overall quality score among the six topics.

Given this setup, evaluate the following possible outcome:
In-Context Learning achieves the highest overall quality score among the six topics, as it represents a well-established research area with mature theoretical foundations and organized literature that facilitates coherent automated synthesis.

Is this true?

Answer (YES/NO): NO